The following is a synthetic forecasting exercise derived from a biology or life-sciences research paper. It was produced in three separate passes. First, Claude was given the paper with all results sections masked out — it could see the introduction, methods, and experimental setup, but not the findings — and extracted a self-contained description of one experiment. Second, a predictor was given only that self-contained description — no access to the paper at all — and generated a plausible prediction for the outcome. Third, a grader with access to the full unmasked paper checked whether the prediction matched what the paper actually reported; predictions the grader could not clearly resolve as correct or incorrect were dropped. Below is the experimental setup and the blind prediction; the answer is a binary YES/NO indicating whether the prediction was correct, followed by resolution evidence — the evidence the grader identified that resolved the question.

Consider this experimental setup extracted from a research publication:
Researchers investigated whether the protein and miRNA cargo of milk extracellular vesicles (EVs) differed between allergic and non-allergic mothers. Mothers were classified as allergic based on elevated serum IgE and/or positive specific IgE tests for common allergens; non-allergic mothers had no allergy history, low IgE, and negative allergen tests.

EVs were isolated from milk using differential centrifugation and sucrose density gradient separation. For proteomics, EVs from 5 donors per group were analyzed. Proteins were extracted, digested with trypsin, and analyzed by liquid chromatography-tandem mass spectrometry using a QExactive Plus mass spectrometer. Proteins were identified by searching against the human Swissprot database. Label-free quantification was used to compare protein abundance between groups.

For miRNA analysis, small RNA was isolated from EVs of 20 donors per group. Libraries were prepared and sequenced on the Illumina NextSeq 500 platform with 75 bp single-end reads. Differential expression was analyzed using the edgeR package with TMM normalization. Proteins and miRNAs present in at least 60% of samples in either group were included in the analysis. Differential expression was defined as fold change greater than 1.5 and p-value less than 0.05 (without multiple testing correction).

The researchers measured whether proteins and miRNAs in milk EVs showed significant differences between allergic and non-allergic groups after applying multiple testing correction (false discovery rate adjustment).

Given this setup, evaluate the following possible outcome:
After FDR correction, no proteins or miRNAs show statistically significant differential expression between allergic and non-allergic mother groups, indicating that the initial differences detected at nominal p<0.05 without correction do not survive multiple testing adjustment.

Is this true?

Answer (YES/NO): YES